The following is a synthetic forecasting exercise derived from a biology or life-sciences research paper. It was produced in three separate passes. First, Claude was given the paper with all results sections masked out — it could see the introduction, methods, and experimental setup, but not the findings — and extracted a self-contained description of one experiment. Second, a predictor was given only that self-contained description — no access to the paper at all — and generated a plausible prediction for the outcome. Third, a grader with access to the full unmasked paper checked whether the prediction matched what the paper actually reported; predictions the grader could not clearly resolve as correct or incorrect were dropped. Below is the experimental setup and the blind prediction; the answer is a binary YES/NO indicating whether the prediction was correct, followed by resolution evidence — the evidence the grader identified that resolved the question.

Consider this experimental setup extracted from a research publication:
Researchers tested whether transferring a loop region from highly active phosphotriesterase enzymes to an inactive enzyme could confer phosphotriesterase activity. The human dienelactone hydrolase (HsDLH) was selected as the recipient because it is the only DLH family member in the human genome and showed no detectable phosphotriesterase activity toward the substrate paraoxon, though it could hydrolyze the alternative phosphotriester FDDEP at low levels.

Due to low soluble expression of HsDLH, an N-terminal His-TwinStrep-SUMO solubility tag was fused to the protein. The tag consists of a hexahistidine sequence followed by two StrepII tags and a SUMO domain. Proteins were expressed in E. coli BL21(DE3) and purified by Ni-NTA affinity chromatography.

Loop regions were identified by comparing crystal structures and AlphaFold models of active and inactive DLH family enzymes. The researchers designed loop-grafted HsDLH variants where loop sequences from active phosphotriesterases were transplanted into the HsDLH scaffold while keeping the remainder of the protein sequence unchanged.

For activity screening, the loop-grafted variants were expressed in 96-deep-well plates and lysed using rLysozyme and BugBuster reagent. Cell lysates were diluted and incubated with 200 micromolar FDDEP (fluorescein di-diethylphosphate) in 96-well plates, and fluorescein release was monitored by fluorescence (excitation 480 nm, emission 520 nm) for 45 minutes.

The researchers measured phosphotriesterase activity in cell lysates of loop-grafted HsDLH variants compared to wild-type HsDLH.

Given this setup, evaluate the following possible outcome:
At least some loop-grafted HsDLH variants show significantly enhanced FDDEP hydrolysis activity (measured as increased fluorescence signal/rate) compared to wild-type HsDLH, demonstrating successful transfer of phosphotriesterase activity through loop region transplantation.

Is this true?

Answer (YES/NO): YES